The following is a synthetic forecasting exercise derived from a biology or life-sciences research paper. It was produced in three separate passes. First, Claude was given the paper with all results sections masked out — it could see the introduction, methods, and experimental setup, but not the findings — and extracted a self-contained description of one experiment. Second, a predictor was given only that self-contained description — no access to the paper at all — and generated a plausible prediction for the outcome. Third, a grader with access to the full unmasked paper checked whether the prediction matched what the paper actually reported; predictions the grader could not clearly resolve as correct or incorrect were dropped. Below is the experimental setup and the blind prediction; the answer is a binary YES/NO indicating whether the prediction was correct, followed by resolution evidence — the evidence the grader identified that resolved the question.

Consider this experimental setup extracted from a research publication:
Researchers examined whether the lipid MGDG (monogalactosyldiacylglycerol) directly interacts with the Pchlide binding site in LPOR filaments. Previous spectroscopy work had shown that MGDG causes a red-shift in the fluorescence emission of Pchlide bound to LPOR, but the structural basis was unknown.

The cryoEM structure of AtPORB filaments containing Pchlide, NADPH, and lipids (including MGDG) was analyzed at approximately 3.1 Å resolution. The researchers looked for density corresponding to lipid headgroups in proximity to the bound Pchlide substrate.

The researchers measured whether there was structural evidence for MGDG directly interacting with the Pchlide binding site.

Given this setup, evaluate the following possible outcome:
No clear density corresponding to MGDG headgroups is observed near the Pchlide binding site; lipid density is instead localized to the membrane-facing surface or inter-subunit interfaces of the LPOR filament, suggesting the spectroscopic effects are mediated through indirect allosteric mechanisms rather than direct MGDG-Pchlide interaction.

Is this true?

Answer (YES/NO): NO